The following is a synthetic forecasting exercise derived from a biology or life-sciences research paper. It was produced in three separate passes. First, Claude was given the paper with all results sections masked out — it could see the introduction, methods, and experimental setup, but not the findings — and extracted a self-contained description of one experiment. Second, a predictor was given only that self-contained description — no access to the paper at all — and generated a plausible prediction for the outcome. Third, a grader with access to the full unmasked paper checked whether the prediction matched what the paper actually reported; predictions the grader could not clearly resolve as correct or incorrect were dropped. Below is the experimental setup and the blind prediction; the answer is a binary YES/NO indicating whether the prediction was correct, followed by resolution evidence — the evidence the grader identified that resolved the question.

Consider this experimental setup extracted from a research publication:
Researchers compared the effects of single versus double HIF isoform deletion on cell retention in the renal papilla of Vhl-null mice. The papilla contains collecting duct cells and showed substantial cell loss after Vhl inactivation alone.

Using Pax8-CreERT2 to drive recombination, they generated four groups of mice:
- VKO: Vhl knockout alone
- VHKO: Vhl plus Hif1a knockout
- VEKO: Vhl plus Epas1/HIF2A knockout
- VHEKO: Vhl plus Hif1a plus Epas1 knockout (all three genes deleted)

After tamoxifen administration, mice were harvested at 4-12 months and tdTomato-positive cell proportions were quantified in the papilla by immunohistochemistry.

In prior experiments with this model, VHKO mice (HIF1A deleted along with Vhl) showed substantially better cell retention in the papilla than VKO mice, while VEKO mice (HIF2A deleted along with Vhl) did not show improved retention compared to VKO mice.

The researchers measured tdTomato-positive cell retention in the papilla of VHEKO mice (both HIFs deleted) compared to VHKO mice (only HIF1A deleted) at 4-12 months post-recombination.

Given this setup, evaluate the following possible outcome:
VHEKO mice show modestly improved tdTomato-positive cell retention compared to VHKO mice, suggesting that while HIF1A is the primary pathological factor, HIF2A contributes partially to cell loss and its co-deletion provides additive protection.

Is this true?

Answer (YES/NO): NO